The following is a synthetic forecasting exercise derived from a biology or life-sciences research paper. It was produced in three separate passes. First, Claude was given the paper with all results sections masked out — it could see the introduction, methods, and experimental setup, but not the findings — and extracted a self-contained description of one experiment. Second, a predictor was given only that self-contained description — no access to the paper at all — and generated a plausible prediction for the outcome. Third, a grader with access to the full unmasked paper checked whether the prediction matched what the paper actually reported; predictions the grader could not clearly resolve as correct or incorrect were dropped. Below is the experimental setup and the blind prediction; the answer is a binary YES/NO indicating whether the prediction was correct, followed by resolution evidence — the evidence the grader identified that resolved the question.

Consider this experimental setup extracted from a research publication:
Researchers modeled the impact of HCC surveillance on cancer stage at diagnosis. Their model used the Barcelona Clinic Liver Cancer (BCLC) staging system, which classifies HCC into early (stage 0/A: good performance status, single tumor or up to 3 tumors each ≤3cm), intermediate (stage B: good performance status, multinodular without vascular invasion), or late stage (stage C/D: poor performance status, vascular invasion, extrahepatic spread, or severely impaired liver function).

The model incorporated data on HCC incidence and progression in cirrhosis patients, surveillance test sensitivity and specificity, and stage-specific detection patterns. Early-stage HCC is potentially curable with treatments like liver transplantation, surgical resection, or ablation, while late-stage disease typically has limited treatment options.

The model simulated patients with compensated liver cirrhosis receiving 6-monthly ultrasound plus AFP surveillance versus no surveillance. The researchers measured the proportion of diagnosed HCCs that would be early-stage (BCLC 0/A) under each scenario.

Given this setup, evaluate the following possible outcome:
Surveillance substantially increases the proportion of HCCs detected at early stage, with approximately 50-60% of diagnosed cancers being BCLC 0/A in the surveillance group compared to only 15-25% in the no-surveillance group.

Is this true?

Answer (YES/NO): NO